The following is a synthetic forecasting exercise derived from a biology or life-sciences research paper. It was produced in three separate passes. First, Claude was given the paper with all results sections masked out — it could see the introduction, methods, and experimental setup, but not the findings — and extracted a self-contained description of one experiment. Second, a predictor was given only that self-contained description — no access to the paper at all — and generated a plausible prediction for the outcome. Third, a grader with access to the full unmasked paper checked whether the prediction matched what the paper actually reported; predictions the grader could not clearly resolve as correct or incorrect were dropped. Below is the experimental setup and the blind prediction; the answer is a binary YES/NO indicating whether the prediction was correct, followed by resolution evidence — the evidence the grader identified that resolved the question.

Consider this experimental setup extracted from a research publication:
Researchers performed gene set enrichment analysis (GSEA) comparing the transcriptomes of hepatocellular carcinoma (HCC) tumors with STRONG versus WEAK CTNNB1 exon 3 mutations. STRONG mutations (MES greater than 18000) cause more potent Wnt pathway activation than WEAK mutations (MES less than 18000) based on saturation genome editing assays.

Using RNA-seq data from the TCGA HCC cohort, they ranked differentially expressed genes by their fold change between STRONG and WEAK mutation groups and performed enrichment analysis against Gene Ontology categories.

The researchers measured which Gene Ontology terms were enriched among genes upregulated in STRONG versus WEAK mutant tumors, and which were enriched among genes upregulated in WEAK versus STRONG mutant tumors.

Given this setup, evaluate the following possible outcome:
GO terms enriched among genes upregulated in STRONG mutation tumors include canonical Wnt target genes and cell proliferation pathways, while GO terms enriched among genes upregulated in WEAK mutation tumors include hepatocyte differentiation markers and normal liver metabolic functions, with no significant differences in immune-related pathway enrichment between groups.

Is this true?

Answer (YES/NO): NO